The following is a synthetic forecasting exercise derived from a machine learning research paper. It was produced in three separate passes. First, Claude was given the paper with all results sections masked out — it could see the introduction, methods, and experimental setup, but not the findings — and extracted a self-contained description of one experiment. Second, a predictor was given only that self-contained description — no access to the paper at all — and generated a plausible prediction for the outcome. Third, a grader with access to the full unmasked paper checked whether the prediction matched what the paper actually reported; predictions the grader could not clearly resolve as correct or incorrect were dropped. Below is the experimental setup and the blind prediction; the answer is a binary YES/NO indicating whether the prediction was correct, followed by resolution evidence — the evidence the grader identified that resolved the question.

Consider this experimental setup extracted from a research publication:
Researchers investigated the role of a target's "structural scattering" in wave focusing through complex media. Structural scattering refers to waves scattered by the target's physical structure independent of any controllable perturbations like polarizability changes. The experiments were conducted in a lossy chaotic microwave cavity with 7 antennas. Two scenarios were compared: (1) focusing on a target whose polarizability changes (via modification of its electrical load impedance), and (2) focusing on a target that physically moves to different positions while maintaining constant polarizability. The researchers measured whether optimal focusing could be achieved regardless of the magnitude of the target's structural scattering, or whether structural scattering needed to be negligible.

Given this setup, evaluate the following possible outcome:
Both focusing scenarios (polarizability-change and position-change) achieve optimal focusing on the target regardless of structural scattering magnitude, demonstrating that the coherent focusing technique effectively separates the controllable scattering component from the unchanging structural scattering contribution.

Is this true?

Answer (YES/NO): NO